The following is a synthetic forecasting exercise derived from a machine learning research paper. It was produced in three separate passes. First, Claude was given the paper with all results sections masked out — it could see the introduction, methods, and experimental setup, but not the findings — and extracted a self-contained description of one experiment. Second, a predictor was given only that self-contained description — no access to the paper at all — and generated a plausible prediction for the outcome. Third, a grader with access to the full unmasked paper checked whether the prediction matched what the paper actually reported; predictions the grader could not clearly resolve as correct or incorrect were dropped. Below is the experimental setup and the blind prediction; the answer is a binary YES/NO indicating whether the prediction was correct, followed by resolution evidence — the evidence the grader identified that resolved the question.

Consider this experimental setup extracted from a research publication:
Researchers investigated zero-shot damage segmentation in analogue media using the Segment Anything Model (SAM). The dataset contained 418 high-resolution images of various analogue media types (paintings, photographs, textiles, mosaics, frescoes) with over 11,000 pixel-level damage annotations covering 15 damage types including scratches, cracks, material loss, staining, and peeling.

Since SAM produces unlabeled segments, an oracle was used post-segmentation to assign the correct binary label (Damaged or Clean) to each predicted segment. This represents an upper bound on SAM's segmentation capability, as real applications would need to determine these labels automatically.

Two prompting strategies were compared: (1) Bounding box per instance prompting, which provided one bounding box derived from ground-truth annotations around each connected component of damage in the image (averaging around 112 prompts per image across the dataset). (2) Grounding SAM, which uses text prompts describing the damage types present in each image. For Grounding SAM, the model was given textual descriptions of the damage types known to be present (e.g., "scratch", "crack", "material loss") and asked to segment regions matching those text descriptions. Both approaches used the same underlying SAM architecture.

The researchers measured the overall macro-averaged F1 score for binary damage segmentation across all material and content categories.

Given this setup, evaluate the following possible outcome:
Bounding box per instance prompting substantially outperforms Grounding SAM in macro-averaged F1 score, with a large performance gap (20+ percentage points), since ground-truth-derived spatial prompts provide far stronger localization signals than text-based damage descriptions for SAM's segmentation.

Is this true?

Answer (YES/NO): YES